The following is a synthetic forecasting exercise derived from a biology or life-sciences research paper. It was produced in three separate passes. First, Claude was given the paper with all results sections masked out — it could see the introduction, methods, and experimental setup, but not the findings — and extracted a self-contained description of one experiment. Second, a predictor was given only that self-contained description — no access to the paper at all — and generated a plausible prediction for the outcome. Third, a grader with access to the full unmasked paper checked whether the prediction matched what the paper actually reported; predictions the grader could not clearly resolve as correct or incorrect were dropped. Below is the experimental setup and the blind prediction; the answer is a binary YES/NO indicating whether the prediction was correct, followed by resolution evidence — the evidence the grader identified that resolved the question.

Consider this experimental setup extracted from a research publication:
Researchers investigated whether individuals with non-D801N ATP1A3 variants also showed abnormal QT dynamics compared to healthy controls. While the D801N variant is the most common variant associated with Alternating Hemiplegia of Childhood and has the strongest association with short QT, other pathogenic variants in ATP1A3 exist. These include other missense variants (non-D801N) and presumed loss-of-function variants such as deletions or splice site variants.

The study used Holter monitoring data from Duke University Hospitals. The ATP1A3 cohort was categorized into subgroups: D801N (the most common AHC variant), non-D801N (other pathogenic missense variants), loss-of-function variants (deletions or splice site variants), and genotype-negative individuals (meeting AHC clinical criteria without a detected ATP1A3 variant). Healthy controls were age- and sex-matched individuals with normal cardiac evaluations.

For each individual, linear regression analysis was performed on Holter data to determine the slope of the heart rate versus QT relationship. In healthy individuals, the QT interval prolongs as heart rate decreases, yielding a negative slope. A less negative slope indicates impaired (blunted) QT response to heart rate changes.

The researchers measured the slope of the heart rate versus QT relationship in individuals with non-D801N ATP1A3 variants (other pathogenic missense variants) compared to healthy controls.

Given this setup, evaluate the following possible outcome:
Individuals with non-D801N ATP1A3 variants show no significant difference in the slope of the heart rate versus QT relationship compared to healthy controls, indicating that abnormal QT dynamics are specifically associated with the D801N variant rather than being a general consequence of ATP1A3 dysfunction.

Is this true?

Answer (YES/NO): YES